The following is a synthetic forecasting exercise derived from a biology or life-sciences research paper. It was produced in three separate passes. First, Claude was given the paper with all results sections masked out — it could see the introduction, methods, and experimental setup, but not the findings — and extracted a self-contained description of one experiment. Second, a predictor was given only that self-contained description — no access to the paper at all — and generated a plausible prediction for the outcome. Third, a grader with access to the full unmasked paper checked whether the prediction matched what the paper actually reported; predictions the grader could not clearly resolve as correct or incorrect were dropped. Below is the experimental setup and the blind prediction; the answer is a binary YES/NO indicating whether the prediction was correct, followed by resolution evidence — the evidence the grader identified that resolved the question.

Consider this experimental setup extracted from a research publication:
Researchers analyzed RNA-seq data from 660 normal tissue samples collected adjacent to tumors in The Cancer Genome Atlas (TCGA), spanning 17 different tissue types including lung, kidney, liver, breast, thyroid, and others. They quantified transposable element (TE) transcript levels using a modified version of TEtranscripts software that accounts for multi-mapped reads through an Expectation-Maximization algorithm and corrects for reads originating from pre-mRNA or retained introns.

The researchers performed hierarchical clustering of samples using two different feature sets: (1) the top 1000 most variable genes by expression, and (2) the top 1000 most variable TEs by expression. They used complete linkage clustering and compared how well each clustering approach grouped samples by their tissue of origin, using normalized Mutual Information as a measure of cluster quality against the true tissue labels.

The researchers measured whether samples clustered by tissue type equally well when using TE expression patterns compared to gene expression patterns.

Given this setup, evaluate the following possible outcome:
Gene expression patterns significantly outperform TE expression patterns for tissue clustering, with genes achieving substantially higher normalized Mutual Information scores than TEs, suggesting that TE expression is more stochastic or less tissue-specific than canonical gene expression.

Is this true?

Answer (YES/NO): NO